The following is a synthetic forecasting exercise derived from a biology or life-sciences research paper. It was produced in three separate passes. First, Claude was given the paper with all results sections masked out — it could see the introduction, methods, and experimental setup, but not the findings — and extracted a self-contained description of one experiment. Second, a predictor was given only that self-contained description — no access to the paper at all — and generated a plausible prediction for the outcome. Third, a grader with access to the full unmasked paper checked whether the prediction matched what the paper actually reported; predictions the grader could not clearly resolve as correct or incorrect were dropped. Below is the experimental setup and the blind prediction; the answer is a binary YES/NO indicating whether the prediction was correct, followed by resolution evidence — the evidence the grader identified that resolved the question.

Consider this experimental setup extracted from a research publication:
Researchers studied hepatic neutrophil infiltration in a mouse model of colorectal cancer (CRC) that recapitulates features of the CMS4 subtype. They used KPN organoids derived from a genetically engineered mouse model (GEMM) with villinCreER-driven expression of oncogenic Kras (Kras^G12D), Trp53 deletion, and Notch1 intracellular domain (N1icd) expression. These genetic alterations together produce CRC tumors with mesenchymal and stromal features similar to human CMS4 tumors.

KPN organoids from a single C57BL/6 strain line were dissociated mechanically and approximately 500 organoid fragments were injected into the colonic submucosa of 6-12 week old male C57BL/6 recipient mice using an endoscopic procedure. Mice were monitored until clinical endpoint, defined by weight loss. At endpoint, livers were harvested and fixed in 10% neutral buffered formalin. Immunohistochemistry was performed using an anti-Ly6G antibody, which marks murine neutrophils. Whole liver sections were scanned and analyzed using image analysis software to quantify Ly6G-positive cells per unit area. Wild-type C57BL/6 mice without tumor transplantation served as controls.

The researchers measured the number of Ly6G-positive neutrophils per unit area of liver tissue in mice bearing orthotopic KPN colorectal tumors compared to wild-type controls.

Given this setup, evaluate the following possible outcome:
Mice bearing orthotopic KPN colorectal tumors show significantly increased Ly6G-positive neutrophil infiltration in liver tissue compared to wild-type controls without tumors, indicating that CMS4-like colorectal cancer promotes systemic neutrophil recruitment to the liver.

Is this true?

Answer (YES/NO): YES